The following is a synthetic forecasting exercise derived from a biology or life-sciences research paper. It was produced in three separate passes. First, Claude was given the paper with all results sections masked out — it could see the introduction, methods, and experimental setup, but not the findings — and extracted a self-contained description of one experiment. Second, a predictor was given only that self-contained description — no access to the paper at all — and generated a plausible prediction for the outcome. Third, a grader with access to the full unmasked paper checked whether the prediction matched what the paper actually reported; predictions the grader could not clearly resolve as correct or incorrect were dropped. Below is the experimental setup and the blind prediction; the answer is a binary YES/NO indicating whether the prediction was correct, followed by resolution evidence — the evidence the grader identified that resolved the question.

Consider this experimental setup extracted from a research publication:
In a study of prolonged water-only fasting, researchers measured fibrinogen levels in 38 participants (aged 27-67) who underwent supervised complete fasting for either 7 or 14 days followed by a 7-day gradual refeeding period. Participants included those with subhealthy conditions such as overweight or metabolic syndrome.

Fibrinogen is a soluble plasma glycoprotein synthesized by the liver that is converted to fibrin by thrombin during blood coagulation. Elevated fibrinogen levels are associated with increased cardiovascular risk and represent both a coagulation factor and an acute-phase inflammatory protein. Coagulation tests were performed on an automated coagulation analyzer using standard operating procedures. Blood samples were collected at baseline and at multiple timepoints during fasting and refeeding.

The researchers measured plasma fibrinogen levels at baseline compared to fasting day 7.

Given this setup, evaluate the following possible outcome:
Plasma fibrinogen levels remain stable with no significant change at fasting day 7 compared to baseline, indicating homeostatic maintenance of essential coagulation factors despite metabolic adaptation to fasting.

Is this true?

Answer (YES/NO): YES